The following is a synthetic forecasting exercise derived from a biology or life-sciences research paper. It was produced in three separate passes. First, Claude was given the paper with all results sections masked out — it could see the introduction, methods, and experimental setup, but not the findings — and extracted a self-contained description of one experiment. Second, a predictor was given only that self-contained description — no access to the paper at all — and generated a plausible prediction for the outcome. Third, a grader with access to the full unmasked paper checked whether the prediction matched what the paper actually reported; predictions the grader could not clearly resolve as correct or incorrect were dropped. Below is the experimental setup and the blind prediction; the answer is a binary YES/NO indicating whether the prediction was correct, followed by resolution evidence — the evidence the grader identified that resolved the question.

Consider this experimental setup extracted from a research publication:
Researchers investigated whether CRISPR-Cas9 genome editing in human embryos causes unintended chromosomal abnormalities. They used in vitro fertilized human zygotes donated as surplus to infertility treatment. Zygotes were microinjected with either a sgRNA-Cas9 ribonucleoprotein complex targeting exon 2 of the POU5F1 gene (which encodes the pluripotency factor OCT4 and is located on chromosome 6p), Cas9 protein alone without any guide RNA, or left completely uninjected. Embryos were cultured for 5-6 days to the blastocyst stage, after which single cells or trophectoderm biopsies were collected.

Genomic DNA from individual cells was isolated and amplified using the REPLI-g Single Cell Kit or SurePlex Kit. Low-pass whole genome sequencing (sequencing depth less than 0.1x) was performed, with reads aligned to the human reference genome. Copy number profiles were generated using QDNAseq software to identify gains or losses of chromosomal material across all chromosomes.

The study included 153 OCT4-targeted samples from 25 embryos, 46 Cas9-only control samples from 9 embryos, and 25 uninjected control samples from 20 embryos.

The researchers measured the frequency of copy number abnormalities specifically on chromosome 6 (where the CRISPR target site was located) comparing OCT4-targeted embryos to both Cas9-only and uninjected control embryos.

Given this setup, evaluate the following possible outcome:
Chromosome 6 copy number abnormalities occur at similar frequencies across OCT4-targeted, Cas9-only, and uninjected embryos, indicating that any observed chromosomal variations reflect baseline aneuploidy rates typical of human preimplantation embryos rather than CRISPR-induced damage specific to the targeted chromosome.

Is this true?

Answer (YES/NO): NO